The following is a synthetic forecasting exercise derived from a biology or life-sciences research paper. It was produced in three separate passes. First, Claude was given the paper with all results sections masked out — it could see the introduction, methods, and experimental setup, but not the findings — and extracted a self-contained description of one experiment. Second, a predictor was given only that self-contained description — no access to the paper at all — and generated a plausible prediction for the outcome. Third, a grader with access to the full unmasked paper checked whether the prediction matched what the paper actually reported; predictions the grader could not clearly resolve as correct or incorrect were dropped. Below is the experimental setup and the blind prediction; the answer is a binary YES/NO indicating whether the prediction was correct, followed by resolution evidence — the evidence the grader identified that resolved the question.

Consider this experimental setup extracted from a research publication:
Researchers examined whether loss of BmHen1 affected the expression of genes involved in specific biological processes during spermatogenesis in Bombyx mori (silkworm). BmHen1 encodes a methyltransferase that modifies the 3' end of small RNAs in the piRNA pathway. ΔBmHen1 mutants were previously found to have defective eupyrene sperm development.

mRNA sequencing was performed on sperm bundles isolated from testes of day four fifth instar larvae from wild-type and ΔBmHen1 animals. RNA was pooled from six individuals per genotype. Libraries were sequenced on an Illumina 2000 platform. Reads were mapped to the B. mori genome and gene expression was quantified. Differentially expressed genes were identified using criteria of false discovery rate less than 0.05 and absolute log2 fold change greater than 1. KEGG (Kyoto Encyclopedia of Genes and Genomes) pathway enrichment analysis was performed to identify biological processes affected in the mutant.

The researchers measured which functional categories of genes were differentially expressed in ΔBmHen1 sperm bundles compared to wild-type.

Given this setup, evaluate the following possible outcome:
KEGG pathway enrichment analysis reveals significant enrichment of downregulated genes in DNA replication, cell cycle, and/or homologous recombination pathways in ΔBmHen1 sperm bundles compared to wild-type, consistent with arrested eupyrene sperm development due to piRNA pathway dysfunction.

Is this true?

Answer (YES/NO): NO